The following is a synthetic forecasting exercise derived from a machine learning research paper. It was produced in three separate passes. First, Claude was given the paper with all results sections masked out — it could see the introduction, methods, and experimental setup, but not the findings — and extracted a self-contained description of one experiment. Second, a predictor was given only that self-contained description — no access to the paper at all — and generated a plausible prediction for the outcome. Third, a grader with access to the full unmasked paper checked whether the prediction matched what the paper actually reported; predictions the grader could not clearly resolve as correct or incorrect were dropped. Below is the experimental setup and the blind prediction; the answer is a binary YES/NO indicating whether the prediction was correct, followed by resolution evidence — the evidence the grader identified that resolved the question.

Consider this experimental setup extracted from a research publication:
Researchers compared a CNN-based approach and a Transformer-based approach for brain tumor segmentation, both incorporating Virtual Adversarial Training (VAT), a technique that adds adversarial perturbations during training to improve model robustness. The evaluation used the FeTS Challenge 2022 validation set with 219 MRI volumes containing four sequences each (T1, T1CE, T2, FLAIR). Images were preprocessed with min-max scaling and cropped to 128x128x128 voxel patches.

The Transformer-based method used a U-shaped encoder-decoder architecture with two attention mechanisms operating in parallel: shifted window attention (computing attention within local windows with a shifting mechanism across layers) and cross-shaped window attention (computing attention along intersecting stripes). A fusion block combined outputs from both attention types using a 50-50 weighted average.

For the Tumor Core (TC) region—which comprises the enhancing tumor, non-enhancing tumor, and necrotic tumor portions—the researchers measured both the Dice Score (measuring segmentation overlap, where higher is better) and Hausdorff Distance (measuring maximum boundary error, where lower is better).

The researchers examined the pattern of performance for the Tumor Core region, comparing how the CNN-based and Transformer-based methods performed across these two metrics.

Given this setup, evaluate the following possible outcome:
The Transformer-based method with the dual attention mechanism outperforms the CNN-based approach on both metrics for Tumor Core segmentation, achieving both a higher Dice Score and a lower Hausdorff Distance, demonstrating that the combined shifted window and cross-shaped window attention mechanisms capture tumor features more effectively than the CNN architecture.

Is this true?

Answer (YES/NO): NO